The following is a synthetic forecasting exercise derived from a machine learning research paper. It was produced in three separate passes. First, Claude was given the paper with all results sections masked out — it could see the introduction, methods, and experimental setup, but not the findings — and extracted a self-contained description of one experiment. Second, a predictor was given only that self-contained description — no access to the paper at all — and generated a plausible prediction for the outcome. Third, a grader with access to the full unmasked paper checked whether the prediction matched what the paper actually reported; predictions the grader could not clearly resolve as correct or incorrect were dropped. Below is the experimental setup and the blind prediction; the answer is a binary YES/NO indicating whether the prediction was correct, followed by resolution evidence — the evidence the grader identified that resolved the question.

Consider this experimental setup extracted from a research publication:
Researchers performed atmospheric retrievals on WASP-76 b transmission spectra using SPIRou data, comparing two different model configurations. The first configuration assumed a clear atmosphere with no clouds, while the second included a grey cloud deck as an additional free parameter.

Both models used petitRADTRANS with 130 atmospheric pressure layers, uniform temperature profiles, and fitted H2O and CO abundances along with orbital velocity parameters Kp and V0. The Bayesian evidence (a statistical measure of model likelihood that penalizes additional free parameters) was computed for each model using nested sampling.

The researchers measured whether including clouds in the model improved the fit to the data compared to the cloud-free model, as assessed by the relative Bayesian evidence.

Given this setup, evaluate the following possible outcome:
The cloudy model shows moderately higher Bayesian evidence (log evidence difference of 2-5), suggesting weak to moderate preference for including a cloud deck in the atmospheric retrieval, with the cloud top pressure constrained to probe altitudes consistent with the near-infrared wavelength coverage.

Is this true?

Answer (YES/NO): NO